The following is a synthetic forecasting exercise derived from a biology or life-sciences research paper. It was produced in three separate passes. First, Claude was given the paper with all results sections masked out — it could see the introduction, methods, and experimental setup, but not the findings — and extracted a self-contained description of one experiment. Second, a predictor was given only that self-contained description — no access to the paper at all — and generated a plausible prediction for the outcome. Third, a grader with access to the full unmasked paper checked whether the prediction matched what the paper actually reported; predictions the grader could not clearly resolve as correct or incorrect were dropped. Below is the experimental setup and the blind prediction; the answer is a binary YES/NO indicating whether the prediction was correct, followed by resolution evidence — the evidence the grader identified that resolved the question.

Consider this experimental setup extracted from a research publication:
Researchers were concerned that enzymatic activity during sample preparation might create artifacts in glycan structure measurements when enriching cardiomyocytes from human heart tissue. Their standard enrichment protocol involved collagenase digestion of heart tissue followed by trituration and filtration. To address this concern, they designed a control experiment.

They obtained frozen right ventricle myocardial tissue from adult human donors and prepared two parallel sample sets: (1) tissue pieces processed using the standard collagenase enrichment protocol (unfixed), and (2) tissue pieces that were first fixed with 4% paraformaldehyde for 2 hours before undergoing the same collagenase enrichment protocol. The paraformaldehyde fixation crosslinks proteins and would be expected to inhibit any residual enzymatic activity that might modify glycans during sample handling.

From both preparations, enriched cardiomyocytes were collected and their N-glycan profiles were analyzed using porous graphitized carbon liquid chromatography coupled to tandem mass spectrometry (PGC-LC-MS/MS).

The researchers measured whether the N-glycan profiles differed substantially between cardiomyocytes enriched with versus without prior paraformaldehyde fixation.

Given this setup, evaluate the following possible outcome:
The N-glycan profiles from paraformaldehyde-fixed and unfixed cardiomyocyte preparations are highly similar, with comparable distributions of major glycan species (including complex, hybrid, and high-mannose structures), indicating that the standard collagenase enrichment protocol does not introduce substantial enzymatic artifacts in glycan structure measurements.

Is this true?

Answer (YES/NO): YES